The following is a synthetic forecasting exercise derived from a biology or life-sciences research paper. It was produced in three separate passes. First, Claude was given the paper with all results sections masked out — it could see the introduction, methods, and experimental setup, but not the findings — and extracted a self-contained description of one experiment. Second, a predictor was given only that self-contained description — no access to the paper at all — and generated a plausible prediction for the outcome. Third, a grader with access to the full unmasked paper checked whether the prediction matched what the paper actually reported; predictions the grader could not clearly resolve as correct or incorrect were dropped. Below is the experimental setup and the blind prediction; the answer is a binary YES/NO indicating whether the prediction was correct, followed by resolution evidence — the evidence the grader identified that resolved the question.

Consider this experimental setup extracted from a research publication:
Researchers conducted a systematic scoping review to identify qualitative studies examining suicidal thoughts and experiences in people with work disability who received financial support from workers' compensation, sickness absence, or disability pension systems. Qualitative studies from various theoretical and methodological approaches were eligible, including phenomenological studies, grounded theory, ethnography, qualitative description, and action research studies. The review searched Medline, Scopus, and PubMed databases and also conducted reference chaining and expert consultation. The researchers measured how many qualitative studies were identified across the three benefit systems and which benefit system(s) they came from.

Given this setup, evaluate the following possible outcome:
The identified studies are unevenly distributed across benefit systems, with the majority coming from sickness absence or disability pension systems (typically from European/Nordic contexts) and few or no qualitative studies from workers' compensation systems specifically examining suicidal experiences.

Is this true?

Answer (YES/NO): NO